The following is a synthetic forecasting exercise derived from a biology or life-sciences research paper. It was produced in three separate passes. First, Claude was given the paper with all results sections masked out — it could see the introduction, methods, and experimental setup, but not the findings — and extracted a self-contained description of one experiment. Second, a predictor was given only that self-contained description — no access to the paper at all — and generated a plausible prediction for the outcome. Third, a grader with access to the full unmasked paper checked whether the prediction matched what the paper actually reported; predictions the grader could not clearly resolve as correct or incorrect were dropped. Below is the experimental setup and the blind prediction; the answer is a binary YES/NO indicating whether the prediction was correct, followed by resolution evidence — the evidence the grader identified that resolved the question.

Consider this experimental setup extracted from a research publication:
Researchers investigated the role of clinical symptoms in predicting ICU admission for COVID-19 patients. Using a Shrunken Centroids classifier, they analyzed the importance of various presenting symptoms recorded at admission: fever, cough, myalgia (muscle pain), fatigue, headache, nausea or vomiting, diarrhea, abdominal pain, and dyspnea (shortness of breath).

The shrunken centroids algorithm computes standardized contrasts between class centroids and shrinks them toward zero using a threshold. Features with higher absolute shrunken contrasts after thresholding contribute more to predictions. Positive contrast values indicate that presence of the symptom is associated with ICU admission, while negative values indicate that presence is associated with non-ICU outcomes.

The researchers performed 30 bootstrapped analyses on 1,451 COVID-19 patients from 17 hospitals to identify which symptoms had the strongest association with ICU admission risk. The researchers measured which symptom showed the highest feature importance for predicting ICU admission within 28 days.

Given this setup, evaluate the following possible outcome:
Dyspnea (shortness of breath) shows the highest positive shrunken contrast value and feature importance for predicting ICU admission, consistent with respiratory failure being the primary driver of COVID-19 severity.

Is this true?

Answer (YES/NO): YES